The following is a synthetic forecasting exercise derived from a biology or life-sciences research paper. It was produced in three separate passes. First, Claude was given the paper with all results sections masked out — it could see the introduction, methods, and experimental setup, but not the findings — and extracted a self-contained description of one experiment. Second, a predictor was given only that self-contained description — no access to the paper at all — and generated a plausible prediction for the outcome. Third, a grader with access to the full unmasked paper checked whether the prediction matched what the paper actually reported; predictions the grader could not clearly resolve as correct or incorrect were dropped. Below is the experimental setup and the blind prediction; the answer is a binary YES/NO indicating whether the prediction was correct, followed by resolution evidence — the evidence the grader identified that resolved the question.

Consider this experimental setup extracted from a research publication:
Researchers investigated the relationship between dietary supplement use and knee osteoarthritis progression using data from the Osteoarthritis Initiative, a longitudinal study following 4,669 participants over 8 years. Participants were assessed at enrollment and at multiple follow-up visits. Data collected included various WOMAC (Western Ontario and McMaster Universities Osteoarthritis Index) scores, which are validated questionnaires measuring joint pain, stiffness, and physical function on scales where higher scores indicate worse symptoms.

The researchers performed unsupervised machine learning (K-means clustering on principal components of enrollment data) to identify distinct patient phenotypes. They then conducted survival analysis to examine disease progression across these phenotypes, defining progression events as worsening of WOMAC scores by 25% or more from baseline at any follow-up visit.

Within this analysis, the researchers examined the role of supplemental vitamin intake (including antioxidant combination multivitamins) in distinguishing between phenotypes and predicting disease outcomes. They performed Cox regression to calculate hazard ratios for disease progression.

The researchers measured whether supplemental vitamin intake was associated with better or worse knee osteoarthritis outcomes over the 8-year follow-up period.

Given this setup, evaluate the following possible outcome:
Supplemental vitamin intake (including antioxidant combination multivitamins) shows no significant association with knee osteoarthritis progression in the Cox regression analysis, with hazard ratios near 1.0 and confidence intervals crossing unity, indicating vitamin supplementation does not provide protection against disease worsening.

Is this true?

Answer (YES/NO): NO